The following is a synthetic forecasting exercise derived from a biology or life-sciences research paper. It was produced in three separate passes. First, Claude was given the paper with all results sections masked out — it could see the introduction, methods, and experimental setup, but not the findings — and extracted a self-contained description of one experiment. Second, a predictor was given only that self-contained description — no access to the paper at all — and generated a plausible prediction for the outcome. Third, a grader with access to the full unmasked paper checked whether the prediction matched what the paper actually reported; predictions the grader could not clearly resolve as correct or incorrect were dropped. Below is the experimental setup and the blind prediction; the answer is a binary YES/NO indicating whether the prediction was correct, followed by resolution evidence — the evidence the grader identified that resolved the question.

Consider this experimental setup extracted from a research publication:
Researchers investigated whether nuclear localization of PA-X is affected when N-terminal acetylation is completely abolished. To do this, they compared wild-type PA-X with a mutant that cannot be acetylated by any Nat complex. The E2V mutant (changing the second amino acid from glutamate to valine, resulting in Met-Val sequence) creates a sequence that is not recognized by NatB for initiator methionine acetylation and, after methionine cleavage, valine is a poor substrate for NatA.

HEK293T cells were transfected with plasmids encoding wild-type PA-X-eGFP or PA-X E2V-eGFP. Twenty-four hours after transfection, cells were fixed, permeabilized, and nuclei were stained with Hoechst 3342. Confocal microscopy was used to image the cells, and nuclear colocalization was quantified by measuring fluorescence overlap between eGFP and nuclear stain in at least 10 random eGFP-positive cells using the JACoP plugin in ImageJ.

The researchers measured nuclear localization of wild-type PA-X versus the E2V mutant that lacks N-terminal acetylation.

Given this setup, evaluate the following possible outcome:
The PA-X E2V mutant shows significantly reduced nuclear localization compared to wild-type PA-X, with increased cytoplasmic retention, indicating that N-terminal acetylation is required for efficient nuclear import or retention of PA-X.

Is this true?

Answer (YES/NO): YES